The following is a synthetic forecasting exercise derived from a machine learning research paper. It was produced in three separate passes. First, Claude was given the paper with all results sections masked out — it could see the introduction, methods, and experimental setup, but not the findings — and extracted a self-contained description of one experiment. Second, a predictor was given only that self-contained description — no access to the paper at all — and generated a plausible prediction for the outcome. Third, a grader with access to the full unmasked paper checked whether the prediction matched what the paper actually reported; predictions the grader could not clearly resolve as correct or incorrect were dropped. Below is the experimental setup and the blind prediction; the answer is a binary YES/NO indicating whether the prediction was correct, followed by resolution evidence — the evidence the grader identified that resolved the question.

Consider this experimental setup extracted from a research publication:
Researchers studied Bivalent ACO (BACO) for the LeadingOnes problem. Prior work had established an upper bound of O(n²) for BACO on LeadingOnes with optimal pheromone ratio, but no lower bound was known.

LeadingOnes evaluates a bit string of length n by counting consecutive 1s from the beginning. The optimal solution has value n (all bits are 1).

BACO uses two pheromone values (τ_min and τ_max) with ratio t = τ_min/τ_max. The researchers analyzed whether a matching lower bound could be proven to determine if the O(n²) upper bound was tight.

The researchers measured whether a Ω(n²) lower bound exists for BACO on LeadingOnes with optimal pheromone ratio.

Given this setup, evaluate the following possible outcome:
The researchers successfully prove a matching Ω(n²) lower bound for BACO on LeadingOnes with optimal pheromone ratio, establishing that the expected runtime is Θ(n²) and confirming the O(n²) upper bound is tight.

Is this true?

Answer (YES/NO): YES